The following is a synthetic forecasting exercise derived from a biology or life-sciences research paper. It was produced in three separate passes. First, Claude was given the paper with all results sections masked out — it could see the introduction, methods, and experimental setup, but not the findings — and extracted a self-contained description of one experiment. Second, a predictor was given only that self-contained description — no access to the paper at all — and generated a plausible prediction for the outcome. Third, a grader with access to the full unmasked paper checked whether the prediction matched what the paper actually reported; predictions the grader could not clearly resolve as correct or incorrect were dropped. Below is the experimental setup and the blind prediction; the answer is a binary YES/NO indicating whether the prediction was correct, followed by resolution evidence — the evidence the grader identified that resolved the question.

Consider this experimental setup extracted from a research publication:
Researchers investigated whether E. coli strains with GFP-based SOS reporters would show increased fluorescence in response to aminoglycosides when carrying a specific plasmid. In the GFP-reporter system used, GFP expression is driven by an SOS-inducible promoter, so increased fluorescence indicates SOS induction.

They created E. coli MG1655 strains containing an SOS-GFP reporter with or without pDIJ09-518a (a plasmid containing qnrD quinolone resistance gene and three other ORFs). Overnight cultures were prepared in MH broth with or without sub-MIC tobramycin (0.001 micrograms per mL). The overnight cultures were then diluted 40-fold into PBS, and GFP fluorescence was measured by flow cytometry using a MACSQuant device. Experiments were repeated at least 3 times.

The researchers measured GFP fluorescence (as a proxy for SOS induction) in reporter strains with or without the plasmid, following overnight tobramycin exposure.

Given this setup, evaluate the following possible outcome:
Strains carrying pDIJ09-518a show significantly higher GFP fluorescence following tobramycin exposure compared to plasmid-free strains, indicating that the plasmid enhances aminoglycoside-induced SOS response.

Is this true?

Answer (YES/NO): YES